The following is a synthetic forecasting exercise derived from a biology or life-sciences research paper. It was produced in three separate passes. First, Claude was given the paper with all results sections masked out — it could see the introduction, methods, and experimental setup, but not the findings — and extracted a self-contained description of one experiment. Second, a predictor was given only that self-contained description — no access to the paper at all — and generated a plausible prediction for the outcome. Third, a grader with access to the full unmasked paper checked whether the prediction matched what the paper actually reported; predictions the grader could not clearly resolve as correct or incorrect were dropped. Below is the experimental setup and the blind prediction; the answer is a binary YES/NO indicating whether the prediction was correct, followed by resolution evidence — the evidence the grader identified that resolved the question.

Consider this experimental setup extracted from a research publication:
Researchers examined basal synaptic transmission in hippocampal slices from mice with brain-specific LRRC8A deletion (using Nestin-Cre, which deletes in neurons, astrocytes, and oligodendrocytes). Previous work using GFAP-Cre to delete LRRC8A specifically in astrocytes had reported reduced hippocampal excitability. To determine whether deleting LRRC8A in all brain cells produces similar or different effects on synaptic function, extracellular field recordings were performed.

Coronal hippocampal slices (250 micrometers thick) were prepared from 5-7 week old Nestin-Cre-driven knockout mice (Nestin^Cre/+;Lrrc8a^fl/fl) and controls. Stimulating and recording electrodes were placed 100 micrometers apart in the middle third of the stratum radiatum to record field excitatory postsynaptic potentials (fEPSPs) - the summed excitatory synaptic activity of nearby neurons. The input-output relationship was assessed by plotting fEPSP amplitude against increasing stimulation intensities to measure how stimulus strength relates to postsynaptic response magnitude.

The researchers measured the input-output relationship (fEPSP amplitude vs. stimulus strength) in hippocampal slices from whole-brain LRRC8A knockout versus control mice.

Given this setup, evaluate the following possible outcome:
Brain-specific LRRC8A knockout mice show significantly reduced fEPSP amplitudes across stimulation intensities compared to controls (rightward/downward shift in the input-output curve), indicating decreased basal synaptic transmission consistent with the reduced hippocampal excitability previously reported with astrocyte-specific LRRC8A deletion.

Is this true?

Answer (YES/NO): NO